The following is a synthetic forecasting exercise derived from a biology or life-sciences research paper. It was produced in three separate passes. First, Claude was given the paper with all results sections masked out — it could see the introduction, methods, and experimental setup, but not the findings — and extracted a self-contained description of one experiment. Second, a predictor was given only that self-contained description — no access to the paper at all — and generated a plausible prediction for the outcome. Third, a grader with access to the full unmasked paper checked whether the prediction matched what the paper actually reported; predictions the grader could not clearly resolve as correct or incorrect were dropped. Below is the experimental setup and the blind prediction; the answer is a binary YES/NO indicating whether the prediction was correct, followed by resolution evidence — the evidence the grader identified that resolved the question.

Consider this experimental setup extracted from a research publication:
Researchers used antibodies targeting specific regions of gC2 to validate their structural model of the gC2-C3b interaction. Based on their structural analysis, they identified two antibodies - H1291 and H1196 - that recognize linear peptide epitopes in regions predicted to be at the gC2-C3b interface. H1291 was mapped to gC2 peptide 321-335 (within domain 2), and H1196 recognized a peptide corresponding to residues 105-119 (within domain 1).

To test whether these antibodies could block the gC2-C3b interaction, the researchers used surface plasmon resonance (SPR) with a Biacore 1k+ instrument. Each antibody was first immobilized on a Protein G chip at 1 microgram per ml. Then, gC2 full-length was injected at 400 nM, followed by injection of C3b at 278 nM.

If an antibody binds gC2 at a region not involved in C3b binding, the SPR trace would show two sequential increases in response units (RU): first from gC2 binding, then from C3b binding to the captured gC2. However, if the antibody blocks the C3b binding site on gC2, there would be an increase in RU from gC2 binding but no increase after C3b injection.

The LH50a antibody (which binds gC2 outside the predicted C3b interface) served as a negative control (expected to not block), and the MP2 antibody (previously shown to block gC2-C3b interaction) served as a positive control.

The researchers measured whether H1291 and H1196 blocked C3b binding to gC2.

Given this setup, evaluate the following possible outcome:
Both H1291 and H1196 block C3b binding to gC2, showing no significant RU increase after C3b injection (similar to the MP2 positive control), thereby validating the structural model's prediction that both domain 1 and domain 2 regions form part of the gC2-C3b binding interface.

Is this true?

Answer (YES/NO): YES